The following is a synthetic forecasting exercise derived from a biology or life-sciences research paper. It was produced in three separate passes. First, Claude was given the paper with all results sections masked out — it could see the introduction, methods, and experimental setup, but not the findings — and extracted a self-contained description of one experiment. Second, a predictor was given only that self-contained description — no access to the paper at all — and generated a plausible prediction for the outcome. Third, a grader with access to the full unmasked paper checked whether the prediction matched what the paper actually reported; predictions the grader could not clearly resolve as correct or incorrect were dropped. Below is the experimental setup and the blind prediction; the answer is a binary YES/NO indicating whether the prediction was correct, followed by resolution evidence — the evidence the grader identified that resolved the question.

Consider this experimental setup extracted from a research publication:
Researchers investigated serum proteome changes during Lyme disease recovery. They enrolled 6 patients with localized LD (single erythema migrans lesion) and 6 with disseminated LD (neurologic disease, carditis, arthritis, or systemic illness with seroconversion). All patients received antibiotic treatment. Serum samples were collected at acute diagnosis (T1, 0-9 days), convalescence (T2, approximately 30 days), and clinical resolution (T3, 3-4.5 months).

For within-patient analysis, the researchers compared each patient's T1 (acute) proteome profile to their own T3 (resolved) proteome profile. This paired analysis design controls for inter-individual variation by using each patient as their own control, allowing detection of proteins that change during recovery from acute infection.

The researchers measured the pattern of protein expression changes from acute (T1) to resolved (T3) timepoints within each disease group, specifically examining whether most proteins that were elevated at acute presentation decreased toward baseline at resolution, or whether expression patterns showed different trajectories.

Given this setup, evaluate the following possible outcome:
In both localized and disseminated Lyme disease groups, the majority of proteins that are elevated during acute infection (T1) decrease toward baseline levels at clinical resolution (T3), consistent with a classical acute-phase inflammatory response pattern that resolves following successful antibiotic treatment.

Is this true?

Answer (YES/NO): NO